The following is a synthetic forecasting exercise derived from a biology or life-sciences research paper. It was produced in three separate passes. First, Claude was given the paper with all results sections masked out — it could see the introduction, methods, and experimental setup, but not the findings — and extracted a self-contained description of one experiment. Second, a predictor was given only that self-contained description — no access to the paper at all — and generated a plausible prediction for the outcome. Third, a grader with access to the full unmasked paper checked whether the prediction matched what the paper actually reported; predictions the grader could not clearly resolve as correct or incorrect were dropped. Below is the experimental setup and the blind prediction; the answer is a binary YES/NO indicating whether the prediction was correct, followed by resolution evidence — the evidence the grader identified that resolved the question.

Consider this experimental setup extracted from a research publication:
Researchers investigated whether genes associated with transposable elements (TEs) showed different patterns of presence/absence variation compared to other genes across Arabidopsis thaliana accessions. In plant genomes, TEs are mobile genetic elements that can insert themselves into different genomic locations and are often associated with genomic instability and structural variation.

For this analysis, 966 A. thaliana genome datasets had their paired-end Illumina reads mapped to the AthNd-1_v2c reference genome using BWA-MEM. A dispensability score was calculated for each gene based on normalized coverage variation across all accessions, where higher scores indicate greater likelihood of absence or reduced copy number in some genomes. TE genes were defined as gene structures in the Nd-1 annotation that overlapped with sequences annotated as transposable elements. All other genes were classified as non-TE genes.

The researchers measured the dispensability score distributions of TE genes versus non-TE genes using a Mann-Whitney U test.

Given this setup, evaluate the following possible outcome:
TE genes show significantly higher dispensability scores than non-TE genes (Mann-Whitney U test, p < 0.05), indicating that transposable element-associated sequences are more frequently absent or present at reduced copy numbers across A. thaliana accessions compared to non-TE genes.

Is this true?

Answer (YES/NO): YES